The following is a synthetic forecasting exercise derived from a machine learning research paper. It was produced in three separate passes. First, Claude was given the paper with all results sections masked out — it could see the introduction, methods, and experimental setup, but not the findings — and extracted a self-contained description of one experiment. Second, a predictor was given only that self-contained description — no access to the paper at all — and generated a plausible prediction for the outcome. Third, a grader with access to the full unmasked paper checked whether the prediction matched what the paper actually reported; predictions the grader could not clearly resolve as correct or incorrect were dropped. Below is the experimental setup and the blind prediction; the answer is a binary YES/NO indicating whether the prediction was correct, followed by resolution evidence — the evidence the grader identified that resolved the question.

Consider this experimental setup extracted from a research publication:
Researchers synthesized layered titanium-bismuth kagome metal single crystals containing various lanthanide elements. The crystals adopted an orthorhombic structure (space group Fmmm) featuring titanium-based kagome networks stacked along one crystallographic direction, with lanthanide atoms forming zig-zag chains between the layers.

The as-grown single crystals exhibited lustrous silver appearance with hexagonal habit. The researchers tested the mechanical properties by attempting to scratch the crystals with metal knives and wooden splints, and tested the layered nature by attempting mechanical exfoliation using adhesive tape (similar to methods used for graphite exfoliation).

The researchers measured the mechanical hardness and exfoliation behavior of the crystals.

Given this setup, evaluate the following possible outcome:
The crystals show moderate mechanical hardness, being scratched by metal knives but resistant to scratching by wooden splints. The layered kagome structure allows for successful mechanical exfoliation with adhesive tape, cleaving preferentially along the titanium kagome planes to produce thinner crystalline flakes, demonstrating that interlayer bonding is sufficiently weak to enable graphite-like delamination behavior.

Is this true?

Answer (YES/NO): NO